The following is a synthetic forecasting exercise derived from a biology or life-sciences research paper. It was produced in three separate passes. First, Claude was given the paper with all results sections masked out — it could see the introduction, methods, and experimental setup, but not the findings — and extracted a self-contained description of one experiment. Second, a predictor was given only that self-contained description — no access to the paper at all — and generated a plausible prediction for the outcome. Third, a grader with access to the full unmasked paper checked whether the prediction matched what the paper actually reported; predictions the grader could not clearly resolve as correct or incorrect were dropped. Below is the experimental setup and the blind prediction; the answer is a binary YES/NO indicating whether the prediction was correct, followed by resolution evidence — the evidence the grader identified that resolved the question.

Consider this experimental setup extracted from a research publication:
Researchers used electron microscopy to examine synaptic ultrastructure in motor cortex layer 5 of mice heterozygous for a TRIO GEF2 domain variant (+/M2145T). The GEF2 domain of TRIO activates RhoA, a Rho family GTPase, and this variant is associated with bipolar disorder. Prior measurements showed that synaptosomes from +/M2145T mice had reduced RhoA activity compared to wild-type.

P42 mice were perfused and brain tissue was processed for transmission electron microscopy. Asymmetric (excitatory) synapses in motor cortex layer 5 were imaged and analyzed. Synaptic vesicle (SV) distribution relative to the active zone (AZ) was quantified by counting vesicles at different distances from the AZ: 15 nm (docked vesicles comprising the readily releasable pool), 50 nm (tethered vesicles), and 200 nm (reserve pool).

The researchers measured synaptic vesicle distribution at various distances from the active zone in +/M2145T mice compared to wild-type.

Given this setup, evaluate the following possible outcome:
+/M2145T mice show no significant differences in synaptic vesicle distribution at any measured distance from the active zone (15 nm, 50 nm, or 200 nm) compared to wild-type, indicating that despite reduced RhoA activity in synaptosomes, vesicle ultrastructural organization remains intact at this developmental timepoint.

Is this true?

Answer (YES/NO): NO